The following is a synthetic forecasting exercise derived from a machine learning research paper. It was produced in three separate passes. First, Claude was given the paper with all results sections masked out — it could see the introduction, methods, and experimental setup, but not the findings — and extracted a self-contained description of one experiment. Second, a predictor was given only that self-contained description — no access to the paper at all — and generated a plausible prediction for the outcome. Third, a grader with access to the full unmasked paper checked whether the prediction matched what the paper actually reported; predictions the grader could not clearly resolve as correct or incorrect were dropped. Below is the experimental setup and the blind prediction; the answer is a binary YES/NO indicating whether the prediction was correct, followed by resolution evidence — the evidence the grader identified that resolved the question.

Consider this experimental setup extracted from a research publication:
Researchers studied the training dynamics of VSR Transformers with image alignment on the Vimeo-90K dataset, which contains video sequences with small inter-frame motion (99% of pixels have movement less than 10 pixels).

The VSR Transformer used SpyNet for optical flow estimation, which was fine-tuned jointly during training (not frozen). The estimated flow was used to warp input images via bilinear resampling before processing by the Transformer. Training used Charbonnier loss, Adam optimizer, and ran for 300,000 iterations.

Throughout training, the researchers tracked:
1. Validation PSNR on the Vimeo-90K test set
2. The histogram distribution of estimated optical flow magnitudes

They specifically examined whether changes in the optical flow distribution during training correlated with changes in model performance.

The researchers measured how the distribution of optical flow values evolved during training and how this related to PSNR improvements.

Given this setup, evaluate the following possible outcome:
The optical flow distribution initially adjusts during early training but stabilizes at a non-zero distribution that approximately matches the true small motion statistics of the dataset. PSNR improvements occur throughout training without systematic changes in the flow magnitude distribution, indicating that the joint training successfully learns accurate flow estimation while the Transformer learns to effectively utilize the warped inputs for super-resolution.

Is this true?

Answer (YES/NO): NO